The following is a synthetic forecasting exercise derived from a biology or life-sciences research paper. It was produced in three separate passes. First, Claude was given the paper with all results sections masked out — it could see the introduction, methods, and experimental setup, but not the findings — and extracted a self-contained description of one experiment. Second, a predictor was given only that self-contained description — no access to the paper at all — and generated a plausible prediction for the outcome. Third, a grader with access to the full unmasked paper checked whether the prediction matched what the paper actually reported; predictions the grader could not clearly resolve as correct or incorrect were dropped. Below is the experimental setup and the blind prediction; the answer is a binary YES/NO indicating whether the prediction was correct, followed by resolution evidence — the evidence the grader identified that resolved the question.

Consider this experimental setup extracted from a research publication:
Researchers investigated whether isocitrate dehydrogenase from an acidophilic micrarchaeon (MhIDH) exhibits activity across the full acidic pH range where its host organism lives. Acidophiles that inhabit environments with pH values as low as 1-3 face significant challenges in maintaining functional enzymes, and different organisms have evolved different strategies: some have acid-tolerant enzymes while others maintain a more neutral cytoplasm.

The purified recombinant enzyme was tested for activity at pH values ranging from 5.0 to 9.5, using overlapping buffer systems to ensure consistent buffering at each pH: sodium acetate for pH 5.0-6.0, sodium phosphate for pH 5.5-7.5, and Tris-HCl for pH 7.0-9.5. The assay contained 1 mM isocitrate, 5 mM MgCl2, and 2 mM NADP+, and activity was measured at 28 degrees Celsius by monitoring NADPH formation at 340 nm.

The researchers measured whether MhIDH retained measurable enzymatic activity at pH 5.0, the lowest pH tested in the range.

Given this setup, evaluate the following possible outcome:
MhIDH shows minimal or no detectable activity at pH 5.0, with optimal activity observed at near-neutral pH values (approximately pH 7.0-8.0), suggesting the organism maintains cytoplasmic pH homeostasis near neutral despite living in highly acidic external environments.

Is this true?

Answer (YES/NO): YES